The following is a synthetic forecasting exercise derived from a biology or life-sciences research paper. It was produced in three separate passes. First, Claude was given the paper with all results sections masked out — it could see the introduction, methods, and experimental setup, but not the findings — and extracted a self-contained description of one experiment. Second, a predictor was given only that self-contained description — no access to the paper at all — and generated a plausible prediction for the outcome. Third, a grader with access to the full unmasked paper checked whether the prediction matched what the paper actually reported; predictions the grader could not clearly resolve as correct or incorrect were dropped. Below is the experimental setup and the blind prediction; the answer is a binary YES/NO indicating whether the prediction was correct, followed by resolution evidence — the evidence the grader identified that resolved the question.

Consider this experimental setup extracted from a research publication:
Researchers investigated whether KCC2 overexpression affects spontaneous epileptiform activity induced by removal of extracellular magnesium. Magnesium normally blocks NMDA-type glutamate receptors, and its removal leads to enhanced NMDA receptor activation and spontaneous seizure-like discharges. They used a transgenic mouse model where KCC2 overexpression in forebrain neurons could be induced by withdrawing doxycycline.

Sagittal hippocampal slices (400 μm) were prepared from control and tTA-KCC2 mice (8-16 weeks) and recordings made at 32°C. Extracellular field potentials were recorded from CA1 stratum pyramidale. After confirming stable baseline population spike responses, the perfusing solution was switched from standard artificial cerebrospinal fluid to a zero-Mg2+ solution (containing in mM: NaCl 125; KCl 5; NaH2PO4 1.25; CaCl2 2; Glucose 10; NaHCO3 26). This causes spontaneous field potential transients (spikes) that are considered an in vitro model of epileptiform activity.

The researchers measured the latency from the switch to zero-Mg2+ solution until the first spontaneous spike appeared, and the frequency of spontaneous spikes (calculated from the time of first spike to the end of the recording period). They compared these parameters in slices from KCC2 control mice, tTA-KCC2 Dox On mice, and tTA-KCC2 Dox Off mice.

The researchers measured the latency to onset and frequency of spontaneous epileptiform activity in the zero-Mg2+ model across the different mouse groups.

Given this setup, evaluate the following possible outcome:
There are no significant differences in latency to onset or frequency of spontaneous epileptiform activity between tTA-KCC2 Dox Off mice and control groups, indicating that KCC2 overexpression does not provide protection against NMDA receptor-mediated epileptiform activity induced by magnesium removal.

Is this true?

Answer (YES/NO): NO